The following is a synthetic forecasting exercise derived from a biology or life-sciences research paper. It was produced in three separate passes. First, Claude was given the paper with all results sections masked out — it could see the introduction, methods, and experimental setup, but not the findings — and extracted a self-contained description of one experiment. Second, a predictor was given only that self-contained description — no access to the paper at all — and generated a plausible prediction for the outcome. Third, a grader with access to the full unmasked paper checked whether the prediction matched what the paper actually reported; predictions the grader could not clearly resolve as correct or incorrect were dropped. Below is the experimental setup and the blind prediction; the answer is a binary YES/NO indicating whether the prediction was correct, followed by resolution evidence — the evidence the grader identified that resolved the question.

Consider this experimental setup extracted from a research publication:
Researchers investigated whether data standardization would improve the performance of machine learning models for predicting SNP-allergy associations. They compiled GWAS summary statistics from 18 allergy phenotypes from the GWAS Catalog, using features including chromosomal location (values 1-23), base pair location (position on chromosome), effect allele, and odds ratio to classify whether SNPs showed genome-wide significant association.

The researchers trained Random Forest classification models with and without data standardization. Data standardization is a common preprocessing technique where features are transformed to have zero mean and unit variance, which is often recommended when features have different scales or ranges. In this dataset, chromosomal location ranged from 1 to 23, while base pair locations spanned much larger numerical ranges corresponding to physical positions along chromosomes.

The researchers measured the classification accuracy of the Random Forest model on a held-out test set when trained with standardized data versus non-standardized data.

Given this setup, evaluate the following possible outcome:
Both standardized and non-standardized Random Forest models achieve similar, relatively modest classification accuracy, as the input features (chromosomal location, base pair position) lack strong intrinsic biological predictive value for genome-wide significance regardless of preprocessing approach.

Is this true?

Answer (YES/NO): NO